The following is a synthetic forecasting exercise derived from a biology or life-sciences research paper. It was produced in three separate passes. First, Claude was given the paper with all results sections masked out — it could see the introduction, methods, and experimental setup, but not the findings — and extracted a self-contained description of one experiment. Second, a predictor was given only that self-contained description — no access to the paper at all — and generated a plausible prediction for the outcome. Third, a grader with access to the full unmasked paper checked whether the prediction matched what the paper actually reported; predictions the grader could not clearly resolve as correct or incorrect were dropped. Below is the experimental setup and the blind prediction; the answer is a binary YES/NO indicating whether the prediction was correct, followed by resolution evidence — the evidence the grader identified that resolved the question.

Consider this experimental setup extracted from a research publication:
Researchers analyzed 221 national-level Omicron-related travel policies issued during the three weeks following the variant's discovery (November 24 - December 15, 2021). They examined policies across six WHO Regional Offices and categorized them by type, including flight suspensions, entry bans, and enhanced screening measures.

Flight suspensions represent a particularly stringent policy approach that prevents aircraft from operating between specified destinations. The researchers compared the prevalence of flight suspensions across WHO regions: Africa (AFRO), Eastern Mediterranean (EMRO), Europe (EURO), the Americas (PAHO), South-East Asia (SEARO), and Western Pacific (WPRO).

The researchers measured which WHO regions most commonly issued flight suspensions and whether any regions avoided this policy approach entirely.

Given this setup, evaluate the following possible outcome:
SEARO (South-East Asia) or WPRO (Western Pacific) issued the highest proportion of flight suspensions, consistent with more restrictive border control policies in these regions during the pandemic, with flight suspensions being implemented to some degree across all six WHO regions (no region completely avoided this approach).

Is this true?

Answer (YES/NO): NO